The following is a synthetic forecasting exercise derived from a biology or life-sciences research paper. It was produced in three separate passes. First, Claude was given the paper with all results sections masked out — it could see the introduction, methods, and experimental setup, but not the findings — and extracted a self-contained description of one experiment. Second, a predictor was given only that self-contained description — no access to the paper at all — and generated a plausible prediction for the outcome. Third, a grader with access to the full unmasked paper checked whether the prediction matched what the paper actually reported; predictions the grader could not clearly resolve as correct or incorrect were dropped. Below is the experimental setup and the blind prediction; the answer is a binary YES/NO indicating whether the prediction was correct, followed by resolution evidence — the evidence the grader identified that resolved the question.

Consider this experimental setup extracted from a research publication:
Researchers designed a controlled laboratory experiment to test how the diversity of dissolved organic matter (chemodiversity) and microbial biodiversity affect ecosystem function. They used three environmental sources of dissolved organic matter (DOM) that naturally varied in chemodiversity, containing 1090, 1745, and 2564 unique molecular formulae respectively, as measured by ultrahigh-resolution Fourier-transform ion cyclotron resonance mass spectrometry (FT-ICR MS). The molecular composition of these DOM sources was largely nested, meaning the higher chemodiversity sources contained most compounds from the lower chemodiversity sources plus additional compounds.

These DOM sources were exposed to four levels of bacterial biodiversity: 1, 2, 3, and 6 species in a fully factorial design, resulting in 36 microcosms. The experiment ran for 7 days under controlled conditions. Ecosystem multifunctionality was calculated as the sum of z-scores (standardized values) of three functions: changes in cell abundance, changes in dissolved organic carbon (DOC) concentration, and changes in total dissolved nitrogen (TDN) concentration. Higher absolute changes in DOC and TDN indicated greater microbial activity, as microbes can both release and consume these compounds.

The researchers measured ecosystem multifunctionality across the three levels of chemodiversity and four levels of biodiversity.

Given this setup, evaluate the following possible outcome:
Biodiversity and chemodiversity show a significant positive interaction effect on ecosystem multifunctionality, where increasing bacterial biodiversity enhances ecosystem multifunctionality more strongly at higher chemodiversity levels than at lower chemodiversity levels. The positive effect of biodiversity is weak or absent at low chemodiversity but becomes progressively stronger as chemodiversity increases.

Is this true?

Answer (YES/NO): YES